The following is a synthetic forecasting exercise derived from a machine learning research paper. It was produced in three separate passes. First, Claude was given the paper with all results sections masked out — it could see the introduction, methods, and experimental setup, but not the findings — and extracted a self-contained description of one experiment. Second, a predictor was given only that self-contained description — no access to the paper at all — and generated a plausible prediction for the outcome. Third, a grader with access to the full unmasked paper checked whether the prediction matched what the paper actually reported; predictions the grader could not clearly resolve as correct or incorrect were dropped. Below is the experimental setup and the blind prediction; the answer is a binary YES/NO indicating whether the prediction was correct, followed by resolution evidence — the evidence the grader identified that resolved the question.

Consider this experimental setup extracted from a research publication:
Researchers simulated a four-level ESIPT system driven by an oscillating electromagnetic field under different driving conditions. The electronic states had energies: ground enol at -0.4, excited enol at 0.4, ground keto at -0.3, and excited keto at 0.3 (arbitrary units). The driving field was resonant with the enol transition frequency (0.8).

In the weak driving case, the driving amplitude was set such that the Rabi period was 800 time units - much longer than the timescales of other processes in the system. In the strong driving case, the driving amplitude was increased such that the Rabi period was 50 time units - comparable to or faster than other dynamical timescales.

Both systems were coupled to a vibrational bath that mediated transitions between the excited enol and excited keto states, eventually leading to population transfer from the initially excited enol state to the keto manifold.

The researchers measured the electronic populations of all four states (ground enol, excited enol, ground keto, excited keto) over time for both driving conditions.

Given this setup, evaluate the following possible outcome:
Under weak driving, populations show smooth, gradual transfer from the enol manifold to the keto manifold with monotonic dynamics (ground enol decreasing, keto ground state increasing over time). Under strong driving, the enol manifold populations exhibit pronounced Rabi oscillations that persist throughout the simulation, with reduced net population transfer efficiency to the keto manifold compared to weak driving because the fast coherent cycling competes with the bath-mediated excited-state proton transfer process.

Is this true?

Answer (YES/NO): NO